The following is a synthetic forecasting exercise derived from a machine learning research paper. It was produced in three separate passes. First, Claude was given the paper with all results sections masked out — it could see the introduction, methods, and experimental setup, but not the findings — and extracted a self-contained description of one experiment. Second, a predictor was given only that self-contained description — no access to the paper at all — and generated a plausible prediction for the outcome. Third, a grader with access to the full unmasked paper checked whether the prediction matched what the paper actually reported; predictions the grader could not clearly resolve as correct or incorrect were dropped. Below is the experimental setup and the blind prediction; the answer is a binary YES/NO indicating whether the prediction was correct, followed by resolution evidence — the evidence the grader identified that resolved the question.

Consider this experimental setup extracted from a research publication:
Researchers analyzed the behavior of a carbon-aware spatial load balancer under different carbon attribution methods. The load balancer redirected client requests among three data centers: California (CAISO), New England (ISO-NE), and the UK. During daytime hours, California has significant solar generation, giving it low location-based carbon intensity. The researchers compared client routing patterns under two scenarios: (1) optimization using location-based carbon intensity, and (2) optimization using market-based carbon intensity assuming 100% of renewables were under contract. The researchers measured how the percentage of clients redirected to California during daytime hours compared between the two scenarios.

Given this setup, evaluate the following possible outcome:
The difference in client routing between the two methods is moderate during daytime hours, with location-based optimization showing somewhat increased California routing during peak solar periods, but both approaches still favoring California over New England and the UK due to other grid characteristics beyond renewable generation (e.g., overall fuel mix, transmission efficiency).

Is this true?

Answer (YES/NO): NO